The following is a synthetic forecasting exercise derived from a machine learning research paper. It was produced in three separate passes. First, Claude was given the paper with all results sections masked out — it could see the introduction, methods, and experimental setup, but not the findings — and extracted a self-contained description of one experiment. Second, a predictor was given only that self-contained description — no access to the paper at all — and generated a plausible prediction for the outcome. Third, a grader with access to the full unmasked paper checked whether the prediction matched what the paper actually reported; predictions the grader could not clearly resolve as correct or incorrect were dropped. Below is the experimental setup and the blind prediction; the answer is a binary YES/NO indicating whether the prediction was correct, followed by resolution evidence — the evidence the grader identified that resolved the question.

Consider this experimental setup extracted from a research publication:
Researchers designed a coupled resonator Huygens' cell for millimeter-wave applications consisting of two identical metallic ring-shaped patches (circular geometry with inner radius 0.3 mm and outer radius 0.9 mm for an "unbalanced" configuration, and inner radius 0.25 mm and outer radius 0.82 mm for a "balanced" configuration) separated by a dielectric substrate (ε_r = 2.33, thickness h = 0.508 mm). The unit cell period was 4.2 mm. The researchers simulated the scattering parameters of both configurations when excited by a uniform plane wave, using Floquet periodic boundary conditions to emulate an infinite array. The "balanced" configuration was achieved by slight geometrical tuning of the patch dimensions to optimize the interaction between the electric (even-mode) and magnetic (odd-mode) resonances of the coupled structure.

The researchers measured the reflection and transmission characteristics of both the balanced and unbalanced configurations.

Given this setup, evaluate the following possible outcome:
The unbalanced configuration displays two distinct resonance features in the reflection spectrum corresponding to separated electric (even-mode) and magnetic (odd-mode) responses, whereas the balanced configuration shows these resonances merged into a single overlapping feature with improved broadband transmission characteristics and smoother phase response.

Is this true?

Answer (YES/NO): NO